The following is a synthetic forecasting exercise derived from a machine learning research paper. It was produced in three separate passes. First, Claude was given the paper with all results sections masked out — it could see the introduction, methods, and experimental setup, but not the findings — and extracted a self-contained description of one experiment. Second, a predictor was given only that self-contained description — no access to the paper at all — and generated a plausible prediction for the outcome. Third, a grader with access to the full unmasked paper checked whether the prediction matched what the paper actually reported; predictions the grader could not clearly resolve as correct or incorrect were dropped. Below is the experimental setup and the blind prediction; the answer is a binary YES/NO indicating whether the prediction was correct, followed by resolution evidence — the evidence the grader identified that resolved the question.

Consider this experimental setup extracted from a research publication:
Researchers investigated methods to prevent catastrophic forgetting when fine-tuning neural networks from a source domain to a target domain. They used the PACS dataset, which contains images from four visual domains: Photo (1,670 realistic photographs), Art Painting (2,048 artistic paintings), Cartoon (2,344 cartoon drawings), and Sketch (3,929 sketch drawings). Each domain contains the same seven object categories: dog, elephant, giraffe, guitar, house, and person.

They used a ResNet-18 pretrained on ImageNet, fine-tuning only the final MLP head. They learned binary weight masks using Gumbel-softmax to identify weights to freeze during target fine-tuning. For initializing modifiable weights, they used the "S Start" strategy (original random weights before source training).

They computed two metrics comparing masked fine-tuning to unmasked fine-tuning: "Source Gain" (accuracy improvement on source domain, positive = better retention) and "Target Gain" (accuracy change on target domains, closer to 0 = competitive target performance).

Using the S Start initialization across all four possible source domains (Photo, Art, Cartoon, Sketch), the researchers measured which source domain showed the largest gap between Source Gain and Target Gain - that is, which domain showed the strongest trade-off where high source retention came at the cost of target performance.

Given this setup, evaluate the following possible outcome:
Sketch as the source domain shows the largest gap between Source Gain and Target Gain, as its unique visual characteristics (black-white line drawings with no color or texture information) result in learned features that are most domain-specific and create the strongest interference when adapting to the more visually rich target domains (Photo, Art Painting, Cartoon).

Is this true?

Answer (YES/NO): YES